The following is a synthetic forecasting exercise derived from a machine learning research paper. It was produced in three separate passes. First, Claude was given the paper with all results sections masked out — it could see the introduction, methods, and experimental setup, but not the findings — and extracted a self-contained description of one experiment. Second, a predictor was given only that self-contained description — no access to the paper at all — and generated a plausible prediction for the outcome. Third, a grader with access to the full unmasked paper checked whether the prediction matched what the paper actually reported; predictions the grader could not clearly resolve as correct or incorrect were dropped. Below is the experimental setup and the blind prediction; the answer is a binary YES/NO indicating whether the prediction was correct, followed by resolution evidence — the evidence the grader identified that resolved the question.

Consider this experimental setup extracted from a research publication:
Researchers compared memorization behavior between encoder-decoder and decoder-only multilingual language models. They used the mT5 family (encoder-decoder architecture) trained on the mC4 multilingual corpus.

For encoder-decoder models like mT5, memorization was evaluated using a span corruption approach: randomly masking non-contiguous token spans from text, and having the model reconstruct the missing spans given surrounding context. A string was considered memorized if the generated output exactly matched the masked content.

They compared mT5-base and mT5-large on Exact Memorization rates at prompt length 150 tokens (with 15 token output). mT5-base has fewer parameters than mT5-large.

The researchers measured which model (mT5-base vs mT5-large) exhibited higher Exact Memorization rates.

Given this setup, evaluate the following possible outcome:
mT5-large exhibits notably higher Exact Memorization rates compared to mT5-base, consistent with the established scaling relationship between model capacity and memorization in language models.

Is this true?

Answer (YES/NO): NO